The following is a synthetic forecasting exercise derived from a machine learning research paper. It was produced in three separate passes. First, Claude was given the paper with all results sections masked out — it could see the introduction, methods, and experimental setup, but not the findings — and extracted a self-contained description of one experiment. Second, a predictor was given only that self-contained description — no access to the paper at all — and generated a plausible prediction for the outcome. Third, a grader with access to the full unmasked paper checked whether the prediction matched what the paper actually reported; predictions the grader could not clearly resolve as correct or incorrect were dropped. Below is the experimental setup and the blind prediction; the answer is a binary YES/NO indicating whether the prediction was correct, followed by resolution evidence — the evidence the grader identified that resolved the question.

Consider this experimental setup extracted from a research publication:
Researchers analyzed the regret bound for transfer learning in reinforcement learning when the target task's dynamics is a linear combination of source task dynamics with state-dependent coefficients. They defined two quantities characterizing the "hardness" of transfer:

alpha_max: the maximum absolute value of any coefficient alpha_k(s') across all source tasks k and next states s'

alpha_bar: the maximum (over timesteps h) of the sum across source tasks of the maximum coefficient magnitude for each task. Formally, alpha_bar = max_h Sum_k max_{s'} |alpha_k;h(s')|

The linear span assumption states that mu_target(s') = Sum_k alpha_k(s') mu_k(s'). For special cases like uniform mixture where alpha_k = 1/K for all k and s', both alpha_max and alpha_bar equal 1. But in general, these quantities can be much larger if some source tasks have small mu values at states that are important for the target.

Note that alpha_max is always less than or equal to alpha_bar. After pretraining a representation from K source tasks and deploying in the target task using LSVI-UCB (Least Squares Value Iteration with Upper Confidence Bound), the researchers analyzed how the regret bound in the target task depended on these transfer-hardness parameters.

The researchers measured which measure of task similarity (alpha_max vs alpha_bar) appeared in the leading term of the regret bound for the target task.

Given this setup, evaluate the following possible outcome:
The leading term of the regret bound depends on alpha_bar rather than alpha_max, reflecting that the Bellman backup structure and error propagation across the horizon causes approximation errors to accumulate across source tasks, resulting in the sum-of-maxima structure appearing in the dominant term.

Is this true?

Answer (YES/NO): YES